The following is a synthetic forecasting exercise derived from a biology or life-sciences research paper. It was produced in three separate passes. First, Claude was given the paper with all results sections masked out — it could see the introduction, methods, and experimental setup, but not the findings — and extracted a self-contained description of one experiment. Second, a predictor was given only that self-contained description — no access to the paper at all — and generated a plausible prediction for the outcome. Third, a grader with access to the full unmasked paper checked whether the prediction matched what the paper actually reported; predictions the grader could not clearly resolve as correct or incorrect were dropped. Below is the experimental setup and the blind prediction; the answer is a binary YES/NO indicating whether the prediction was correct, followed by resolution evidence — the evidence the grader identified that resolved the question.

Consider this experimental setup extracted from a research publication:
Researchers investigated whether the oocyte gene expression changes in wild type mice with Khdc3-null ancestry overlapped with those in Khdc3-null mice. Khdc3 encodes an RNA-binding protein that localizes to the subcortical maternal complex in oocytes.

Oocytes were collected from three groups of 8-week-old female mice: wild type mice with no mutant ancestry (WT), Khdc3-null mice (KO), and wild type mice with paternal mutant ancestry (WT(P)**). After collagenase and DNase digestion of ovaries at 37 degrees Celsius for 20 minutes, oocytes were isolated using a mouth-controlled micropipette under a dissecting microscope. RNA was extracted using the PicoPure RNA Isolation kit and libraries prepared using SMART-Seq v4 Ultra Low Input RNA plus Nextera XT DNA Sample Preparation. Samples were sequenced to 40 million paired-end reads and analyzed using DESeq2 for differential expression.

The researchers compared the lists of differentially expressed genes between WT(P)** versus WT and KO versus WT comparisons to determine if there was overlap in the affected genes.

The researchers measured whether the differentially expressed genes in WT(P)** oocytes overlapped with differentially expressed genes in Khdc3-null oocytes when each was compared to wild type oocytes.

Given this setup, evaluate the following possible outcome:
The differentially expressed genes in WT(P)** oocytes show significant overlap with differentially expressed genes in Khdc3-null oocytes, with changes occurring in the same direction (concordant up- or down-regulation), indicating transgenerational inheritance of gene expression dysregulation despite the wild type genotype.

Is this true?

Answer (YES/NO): NO